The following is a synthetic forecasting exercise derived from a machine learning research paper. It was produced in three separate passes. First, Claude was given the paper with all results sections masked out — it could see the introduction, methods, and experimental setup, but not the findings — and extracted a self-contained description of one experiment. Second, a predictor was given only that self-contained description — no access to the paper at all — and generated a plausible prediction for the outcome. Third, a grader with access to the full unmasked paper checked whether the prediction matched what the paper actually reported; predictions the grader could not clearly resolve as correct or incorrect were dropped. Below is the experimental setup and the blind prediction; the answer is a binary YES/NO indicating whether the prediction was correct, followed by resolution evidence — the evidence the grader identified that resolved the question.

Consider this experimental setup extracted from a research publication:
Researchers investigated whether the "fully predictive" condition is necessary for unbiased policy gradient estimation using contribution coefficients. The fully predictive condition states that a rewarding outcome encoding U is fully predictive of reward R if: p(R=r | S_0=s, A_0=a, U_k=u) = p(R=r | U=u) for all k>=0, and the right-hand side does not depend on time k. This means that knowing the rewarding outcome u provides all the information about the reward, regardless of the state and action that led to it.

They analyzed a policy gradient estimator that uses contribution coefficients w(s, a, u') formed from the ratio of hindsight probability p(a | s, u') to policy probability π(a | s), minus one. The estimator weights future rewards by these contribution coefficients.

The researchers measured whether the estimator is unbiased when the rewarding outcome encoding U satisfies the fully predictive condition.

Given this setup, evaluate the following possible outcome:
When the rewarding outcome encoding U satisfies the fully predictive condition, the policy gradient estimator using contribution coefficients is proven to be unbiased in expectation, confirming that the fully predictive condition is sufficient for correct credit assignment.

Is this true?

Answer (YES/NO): YES